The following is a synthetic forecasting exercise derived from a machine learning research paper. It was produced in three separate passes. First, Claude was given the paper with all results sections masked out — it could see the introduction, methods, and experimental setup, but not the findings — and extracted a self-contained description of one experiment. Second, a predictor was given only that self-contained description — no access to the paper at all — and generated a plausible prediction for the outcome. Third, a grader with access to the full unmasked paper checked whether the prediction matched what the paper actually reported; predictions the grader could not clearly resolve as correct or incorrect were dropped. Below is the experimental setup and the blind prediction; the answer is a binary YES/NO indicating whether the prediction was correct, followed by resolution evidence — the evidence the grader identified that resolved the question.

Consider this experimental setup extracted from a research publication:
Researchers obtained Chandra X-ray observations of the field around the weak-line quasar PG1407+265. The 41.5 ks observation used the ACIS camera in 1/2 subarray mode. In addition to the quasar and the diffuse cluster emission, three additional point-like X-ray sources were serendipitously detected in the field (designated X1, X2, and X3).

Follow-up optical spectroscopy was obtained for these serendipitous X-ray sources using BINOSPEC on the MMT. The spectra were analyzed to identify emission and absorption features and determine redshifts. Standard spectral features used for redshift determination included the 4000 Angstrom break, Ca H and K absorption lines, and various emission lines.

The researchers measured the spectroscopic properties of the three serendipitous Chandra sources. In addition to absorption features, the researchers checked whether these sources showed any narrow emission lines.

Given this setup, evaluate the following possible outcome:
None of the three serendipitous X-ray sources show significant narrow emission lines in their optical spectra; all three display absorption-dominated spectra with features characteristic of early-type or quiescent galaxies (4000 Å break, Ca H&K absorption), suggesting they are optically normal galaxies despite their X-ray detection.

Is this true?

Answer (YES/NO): NO